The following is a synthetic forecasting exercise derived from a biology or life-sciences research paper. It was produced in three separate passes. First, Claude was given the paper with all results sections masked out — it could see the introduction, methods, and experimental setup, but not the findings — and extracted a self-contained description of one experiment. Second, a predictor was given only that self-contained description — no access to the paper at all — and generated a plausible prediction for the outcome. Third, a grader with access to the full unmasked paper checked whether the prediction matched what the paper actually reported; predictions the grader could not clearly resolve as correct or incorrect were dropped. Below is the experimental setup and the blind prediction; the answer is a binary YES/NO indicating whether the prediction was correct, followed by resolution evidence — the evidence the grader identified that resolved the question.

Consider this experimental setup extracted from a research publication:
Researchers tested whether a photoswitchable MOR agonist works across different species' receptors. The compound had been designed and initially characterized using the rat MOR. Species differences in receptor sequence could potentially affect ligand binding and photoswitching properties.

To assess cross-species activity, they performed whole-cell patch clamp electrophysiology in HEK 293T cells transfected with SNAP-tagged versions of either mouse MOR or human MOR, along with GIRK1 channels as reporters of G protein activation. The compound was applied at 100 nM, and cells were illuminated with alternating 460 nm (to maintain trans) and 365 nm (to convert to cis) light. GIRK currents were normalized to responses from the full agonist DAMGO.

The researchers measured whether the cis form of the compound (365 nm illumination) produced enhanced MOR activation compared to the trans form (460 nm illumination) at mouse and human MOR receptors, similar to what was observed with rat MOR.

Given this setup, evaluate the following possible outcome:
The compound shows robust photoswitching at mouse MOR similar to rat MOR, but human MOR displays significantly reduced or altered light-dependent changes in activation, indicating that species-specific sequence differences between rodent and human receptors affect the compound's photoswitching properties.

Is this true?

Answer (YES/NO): NO